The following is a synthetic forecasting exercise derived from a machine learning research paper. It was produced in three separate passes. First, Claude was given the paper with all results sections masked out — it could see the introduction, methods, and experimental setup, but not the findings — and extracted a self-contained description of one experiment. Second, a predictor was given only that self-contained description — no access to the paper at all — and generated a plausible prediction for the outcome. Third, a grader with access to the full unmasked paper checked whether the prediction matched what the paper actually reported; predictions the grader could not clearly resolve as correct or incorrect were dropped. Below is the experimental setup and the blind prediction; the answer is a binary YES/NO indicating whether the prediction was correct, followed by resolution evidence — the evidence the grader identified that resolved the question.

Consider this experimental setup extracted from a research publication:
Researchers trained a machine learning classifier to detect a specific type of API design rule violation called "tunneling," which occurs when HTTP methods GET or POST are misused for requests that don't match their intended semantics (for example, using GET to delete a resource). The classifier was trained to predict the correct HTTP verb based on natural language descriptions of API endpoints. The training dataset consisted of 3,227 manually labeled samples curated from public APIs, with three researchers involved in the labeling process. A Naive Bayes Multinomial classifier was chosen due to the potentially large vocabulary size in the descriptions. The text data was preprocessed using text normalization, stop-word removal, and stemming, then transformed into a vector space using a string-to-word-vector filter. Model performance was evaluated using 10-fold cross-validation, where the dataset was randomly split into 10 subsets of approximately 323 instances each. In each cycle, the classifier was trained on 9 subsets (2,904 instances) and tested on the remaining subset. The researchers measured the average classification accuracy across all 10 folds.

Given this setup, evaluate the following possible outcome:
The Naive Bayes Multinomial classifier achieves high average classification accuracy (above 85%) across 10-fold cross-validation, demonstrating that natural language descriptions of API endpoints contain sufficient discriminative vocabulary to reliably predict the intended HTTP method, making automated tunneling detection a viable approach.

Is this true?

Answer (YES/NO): YES